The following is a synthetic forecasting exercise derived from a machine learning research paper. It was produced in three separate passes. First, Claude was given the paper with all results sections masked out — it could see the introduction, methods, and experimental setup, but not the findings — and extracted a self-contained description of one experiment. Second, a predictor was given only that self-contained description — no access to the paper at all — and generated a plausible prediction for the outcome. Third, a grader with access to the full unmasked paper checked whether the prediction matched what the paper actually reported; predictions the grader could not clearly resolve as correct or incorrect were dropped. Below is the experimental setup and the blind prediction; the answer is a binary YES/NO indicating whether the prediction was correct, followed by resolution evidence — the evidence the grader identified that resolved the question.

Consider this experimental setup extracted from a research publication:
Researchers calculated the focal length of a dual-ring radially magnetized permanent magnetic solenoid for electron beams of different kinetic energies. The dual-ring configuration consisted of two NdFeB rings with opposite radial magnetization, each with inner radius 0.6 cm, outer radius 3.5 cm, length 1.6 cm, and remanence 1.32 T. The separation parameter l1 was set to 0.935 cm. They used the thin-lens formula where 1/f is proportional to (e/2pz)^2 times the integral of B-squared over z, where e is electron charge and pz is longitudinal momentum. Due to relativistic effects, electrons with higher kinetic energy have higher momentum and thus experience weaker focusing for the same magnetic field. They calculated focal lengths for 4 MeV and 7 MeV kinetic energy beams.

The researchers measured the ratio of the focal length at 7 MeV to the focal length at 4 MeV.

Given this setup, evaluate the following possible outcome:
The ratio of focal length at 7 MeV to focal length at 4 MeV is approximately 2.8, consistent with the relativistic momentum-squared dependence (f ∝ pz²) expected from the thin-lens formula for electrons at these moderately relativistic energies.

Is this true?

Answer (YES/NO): NO